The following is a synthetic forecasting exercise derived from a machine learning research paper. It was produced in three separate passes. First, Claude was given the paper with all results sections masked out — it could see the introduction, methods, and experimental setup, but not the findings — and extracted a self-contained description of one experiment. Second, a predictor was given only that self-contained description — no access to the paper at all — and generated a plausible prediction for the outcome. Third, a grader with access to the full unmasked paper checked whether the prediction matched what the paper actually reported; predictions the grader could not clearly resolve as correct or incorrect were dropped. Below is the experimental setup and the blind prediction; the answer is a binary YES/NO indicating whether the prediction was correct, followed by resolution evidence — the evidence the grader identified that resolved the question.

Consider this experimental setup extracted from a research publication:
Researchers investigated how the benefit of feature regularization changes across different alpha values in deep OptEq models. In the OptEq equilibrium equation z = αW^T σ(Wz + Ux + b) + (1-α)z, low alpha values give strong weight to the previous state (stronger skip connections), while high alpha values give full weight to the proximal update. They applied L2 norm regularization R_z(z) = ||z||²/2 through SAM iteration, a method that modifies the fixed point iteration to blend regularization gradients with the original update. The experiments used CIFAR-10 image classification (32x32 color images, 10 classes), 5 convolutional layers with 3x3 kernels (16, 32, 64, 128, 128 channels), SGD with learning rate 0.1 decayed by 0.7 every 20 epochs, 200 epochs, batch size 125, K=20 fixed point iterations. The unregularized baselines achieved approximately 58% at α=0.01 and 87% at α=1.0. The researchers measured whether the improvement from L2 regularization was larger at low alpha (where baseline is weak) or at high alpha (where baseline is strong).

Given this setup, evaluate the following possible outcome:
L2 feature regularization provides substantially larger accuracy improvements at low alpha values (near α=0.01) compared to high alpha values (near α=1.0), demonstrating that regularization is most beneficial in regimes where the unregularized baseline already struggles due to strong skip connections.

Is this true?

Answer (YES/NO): YES